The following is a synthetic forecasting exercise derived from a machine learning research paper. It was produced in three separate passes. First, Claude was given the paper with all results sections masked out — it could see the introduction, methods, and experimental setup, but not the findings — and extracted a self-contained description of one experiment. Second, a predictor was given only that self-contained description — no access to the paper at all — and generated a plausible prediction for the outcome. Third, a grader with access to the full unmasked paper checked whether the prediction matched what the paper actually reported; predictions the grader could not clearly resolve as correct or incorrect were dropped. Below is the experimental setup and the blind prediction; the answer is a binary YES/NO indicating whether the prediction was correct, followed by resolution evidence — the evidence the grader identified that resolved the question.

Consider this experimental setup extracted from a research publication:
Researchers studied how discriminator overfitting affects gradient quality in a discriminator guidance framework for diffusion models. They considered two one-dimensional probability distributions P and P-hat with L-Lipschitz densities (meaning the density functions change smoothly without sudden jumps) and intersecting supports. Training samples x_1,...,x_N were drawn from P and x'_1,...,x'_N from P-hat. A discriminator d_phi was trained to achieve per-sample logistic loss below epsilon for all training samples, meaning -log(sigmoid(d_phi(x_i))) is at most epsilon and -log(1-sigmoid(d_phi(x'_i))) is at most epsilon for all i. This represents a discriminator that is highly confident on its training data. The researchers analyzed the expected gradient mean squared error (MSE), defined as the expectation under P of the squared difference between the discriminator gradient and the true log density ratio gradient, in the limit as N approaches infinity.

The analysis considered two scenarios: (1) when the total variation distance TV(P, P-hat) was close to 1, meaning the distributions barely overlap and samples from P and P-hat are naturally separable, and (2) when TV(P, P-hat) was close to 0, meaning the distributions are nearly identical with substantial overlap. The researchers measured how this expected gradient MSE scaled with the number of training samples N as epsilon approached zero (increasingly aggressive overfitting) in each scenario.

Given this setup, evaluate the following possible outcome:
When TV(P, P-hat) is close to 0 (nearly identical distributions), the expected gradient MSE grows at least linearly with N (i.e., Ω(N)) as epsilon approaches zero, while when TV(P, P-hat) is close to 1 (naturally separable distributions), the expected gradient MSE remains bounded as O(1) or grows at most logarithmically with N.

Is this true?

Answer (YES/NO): YES